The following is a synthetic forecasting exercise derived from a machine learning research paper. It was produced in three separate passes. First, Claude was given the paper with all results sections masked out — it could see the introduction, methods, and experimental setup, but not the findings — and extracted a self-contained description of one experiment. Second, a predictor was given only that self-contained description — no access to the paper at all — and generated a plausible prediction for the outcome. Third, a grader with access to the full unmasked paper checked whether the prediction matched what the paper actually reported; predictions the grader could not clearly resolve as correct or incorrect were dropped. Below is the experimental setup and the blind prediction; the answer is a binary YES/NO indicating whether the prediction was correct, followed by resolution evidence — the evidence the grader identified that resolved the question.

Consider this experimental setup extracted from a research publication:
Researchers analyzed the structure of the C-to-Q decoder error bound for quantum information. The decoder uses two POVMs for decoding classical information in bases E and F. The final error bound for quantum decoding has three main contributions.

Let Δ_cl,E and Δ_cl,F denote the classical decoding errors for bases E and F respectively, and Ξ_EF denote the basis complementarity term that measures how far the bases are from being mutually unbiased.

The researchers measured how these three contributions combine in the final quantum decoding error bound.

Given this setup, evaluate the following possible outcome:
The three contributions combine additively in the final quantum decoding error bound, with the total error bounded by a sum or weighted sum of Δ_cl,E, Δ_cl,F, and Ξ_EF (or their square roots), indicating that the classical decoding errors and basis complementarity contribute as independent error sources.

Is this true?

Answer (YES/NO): YES